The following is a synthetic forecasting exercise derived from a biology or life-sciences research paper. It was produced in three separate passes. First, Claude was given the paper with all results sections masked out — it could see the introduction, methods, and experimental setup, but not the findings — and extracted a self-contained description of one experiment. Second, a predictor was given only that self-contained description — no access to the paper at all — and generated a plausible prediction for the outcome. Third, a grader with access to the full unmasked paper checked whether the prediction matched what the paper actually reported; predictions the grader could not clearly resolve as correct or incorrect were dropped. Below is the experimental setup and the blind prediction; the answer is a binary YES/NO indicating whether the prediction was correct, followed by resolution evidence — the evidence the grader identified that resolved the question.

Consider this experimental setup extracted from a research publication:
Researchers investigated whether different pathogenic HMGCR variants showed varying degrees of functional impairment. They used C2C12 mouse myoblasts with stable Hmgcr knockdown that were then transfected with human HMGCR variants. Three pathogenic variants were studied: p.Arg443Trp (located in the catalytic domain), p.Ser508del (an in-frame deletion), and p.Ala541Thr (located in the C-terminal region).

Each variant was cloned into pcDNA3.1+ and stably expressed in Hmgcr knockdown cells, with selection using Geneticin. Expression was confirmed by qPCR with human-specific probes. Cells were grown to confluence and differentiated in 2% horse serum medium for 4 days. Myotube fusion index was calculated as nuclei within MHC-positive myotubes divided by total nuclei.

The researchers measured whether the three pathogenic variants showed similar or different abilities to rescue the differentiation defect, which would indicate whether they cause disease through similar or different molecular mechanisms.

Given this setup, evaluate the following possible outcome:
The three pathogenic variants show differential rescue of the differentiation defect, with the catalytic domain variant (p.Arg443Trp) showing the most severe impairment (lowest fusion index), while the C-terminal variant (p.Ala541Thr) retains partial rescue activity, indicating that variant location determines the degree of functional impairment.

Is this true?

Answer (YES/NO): NO